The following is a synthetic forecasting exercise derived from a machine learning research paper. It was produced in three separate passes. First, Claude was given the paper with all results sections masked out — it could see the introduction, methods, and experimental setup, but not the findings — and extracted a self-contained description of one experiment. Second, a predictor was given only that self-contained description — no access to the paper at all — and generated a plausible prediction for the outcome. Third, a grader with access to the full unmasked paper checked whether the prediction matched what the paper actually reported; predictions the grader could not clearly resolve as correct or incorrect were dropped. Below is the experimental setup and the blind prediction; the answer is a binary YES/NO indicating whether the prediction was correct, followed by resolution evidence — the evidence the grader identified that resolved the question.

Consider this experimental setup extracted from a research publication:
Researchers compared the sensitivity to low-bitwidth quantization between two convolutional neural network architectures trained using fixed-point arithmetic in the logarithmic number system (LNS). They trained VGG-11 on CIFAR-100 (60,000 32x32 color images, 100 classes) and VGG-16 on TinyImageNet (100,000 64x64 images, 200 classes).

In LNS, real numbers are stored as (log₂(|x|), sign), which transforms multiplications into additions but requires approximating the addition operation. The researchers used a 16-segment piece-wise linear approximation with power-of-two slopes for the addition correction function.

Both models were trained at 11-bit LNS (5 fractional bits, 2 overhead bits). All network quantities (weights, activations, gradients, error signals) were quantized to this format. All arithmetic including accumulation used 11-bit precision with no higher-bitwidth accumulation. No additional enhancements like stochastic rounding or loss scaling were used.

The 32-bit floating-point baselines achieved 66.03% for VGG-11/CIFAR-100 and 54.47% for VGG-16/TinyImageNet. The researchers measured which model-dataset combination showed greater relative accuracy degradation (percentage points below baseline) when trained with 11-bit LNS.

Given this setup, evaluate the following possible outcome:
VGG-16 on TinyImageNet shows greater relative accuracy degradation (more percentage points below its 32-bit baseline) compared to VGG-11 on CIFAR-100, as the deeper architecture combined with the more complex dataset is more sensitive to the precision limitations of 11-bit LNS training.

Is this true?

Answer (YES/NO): YES